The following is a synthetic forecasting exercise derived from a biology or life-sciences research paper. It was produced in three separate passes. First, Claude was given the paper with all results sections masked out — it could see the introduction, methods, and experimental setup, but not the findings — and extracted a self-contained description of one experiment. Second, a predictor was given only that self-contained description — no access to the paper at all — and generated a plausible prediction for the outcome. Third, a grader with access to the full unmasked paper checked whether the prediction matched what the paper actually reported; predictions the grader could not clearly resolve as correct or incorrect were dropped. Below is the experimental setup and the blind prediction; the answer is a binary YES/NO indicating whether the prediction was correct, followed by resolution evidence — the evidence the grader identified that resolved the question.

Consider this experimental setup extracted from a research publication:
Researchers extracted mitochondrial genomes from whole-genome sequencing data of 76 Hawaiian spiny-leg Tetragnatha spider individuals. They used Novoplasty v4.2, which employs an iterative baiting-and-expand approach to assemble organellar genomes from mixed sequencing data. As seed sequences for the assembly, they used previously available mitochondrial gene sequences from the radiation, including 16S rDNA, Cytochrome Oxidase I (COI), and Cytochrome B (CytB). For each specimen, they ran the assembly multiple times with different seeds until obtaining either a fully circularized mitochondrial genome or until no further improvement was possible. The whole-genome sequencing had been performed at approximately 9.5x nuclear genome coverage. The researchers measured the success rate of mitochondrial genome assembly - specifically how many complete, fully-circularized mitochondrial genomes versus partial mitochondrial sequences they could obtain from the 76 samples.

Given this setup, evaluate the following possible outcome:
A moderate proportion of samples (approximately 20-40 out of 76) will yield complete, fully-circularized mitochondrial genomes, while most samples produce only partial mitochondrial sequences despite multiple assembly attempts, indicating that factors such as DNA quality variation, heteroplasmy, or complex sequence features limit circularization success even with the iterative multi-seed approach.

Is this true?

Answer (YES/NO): NO